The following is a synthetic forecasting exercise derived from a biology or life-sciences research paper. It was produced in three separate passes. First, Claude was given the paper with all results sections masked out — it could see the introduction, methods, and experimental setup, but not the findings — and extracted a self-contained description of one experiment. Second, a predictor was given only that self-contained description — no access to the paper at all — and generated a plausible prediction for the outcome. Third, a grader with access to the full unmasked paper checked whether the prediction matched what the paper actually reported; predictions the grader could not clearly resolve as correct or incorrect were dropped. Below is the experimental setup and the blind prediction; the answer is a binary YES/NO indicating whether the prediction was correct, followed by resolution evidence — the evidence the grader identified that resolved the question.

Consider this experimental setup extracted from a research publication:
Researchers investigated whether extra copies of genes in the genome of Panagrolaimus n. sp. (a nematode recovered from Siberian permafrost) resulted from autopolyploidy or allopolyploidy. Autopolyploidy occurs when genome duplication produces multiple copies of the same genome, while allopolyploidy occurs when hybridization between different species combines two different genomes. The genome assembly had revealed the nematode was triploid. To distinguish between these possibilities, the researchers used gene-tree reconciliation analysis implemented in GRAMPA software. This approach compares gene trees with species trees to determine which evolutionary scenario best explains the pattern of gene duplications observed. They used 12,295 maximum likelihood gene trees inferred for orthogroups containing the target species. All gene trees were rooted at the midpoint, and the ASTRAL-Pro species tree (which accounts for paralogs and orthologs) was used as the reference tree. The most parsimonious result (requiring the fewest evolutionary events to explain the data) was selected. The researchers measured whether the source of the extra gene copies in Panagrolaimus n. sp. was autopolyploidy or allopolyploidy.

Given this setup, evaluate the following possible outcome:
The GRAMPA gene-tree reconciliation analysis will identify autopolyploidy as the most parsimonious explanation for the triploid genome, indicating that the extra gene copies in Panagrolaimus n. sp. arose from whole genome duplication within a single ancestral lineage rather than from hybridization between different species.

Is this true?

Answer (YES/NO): NO